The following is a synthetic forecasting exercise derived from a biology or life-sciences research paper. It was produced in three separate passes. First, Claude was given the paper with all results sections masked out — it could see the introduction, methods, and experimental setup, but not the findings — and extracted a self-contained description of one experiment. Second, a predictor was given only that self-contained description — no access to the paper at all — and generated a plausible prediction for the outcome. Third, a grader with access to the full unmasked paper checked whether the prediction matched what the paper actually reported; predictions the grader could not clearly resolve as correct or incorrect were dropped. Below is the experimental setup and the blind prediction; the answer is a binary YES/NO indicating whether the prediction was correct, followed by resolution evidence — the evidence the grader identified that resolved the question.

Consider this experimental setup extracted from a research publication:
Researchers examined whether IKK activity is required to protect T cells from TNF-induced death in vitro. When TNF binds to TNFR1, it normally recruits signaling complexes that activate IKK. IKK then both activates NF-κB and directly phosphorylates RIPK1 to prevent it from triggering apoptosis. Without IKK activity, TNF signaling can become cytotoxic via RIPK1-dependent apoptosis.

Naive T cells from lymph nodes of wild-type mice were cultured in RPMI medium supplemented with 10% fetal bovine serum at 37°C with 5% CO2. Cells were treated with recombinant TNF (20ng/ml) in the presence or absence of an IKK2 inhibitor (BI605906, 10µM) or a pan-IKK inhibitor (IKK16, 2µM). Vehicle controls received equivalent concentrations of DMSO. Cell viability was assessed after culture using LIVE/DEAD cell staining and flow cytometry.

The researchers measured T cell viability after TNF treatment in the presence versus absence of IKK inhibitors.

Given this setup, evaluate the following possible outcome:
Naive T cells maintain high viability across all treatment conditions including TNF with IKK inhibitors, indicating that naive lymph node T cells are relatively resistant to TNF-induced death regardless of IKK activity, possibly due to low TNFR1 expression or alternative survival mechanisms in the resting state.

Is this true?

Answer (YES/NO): NO